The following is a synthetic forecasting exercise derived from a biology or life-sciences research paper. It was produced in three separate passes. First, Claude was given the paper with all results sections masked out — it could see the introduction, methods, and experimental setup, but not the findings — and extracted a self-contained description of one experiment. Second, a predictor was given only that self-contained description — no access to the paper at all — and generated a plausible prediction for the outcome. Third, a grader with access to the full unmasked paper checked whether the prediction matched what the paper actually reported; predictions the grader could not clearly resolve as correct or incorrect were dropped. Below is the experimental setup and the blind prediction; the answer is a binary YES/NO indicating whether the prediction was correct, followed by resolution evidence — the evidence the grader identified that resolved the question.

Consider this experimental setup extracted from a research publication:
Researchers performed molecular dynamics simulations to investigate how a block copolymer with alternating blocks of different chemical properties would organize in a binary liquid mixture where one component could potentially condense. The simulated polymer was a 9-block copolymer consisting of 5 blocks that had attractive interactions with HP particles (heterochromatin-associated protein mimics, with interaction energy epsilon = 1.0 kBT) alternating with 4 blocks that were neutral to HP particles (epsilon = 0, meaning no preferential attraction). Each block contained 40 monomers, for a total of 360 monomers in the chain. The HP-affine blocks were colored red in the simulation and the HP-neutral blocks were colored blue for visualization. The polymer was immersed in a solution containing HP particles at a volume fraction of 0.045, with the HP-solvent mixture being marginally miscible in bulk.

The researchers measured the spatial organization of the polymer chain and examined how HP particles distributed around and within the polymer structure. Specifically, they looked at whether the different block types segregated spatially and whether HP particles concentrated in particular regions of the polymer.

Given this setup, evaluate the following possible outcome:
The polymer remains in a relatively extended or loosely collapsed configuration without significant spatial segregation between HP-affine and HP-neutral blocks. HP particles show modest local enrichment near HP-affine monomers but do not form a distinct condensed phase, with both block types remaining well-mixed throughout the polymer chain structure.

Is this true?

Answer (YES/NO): NO